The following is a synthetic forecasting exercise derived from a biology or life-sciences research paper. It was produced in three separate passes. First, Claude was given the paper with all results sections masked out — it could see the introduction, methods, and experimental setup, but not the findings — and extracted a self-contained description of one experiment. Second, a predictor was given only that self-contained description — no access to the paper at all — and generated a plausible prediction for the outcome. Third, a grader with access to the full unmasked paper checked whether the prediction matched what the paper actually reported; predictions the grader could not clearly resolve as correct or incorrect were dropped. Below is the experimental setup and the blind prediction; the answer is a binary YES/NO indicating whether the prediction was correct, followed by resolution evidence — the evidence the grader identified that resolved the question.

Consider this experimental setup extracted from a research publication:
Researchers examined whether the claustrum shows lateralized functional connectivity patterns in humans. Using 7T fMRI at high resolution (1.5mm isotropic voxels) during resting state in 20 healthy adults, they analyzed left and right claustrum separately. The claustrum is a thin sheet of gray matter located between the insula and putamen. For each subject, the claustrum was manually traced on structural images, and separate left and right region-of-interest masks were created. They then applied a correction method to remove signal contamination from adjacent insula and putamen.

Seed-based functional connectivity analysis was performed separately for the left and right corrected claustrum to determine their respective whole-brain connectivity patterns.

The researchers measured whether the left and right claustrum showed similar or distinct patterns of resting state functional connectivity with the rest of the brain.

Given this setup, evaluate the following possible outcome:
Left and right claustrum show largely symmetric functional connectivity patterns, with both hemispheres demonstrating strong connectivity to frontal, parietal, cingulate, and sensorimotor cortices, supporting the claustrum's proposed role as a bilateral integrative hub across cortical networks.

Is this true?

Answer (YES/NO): YES